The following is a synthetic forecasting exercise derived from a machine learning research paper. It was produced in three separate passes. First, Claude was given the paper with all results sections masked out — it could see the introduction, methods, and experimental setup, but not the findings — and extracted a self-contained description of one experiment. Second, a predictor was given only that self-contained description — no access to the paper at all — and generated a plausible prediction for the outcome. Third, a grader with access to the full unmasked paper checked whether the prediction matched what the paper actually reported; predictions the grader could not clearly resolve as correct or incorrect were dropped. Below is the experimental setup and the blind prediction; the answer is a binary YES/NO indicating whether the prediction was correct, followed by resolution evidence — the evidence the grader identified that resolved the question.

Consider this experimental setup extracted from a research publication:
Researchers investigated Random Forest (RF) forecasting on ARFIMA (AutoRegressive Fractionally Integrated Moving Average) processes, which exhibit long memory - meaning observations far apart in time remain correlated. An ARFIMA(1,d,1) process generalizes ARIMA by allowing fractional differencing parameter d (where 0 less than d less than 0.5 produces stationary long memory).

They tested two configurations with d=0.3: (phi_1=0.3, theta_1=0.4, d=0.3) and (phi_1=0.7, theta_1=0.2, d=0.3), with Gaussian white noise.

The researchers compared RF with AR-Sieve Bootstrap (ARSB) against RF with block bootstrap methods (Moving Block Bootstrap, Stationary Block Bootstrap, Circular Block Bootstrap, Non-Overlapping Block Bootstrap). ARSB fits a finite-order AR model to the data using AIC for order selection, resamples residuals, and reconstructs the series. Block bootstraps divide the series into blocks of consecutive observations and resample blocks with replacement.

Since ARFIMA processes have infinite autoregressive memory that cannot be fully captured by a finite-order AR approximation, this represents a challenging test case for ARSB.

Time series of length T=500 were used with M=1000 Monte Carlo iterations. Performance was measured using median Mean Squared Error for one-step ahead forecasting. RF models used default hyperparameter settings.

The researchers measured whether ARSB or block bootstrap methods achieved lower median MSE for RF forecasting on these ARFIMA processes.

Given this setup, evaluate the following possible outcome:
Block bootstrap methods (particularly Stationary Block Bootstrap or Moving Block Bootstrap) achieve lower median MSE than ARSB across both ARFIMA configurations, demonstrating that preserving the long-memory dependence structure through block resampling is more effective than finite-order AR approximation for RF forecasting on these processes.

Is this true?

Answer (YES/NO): NO